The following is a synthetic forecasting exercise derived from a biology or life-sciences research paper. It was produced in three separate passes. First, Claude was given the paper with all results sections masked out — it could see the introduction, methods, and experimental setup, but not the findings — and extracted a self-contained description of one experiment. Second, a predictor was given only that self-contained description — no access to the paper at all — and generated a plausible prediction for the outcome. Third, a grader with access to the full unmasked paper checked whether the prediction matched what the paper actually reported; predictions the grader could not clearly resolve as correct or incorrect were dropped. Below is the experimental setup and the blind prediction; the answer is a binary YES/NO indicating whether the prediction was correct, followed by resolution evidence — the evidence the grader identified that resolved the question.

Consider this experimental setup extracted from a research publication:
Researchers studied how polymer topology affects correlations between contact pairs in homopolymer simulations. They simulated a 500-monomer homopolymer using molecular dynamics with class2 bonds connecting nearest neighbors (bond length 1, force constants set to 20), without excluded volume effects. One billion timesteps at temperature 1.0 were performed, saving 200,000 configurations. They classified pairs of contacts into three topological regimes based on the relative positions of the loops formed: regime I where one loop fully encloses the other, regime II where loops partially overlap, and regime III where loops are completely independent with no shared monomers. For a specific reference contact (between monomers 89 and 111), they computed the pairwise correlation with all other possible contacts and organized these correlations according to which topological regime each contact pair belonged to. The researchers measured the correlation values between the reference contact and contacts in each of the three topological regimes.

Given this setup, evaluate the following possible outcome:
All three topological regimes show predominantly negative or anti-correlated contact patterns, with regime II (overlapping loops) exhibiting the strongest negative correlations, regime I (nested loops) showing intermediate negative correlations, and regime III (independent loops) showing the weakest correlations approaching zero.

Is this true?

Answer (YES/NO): NO